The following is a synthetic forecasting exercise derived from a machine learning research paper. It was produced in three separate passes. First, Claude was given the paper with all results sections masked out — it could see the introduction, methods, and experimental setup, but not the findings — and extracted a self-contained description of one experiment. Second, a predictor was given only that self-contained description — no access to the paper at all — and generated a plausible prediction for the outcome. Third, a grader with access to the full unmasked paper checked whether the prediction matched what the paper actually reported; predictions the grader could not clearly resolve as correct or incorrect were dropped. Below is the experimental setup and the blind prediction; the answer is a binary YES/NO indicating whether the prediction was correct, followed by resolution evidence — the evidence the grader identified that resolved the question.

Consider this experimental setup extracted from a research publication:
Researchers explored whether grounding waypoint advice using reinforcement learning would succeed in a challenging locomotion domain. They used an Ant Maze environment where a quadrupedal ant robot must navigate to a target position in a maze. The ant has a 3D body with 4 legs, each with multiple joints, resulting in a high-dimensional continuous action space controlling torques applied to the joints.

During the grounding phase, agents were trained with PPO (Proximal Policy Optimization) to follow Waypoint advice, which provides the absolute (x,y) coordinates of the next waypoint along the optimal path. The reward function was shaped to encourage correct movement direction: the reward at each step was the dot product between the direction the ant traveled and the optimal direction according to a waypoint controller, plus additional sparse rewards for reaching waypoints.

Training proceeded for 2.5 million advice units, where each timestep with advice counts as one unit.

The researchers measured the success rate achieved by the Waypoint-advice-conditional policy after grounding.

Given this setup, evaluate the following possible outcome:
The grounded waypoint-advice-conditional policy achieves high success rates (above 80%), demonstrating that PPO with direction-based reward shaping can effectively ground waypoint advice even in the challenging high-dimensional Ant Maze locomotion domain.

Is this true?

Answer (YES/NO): NO